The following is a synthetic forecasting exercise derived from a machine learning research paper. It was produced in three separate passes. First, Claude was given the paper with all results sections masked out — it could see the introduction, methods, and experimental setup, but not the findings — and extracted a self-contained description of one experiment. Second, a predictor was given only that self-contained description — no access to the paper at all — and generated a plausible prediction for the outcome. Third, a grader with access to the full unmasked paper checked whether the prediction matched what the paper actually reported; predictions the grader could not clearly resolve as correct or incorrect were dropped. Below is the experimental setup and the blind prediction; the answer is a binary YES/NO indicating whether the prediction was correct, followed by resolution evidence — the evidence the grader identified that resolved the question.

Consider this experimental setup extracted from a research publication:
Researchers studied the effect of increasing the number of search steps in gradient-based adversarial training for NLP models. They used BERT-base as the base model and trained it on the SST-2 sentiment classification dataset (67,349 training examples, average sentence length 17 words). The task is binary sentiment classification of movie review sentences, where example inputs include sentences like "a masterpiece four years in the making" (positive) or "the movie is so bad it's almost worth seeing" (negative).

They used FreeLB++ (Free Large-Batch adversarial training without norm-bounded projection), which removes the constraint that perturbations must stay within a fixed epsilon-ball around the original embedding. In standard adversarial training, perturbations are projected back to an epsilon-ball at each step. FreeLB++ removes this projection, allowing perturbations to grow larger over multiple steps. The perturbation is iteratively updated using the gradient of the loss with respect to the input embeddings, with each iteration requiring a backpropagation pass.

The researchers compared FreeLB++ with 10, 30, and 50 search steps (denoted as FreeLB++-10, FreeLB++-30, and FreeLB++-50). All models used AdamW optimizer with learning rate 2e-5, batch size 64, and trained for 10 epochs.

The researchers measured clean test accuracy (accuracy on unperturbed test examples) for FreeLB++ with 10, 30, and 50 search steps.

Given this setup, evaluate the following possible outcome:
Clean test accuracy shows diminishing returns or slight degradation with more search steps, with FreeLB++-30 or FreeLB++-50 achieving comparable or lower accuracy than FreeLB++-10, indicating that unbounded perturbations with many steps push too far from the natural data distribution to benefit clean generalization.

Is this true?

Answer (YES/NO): NO